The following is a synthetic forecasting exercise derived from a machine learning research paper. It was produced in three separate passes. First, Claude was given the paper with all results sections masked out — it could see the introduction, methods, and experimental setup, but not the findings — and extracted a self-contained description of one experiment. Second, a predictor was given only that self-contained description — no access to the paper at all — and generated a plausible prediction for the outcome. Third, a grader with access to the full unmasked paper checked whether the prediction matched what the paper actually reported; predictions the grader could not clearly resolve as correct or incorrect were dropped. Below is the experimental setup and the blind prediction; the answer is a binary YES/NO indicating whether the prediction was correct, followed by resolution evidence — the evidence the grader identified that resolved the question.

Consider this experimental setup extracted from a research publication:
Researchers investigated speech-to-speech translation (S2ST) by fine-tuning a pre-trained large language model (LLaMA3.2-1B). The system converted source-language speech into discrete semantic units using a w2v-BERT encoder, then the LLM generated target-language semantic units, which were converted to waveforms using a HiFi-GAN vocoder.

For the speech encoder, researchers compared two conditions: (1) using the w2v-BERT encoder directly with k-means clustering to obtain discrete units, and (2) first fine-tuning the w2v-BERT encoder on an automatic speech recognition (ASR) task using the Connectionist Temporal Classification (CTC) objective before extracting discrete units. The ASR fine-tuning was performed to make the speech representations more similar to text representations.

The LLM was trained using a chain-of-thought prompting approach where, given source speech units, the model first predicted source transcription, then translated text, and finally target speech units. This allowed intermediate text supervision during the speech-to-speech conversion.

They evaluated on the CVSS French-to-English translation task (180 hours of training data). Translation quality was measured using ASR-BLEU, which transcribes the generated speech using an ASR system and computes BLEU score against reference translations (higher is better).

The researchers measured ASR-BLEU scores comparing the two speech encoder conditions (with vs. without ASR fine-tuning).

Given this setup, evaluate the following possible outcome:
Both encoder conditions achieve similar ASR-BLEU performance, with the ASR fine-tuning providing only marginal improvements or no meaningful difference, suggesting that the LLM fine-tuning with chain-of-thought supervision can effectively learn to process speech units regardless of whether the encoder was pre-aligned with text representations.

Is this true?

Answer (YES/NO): NO